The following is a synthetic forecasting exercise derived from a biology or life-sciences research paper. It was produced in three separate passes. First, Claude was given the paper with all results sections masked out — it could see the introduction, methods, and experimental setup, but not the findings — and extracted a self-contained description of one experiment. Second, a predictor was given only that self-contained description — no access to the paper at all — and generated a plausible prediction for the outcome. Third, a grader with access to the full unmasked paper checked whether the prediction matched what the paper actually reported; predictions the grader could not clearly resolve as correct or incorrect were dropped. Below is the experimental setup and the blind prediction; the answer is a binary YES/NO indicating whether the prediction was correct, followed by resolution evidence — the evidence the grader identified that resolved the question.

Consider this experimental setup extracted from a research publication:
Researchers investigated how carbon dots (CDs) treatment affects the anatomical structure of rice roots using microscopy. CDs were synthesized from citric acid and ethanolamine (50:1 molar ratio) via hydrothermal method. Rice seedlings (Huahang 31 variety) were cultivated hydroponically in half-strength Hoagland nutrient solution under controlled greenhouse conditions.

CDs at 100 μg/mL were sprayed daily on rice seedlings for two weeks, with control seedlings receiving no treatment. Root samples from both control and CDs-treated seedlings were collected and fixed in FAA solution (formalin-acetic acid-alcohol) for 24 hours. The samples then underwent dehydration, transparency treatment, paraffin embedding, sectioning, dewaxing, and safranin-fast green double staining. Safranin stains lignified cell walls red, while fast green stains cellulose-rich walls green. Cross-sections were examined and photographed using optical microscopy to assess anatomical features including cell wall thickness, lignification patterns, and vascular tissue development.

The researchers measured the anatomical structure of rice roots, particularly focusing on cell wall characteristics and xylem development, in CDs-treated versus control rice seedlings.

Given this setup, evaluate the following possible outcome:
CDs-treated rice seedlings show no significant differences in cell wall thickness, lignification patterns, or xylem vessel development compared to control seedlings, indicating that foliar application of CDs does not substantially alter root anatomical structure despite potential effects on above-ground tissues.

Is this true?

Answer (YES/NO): NO